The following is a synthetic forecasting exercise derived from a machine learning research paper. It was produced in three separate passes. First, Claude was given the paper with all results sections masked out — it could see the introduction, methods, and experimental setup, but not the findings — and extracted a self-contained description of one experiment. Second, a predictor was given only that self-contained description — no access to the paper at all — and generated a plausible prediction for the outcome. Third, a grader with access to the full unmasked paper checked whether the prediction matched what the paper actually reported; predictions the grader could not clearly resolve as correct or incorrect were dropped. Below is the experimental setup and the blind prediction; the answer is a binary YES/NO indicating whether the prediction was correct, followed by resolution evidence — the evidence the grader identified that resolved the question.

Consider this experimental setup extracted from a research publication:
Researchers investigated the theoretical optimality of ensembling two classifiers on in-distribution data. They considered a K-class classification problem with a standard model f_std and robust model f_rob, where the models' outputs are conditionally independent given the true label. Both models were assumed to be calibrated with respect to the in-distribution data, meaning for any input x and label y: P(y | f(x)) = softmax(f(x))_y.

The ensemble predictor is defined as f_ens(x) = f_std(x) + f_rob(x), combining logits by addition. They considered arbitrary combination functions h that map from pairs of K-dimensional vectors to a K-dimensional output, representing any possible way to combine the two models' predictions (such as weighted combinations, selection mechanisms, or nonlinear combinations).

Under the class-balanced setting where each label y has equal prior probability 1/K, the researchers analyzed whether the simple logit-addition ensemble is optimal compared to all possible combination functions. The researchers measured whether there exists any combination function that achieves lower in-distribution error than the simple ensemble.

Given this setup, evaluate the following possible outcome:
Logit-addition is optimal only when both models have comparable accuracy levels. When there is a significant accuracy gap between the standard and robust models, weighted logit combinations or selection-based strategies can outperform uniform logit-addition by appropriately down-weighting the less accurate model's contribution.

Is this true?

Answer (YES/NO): NO